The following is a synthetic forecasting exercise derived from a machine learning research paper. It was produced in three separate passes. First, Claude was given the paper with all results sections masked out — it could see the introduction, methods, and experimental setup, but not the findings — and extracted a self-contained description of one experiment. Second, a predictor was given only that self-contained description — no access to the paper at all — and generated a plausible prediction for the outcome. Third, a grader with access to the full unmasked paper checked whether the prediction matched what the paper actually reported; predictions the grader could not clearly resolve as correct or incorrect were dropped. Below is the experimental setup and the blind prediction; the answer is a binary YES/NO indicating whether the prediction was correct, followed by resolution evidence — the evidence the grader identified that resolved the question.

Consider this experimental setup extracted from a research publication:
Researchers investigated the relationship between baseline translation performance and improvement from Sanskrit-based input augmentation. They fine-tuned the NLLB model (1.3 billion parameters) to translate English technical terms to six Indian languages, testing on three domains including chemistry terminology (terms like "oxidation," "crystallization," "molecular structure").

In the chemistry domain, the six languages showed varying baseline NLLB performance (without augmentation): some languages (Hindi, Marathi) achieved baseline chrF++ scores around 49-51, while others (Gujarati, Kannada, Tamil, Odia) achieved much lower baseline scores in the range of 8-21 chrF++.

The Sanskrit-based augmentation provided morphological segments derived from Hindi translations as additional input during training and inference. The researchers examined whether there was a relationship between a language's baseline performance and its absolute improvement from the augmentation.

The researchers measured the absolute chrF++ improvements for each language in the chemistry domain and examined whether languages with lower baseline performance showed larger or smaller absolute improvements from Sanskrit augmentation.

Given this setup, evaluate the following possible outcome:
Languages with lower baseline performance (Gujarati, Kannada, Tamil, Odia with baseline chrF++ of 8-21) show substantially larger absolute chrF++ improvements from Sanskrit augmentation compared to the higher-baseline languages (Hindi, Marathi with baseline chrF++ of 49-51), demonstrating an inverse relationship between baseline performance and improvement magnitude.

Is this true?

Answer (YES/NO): YES